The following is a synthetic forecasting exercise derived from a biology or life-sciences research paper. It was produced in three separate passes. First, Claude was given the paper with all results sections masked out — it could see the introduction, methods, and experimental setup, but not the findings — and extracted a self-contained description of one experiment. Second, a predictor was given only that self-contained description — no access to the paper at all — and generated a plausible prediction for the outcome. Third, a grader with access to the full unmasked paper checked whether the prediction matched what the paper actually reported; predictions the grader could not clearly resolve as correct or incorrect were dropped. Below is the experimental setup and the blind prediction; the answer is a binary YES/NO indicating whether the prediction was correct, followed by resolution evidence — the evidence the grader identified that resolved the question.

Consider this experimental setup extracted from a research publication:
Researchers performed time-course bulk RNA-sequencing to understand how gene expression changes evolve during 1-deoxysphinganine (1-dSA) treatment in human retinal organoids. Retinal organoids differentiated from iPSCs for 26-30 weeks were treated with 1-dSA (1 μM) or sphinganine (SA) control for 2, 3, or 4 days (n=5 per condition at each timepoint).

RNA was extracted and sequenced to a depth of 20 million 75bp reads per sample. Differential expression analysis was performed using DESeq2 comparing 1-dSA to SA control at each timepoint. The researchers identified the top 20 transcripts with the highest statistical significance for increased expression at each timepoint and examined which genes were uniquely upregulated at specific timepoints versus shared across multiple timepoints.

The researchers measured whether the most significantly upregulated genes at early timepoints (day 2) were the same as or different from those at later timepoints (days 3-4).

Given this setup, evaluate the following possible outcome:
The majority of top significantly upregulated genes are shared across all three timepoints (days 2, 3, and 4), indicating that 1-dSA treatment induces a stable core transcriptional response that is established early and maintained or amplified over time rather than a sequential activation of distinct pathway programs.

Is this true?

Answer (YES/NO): NO